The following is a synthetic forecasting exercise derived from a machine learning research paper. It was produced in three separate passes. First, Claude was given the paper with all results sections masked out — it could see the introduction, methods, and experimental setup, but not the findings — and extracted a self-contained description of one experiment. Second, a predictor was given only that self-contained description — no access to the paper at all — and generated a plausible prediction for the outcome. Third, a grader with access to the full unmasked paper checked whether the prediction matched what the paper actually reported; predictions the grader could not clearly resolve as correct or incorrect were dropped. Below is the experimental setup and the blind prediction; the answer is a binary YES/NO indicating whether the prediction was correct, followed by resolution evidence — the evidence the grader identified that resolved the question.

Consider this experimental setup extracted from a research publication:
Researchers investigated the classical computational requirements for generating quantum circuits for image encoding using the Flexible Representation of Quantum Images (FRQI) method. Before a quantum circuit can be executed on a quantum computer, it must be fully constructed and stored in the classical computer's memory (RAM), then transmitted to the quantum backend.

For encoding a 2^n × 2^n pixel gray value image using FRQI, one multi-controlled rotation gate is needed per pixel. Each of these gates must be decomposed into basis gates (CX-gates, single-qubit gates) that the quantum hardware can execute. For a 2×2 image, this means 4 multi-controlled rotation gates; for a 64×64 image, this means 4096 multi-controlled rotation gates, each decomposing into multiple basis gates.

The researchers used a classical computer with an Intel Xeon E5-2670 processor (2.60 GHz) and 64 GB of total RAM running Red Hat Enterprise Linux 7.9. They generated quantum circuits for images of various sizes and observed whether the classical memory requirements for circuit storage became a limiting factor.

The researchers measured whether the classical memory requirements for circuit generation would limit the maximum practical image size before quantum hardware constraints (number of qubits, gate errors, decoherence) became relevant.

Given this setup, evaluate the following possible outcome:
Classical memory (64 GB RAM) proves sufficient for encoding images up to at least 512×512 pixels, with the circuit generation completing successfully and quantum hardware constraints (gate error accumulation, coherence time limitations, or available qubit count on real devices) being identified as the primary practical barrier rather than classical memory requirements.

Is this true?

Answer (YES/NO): NO